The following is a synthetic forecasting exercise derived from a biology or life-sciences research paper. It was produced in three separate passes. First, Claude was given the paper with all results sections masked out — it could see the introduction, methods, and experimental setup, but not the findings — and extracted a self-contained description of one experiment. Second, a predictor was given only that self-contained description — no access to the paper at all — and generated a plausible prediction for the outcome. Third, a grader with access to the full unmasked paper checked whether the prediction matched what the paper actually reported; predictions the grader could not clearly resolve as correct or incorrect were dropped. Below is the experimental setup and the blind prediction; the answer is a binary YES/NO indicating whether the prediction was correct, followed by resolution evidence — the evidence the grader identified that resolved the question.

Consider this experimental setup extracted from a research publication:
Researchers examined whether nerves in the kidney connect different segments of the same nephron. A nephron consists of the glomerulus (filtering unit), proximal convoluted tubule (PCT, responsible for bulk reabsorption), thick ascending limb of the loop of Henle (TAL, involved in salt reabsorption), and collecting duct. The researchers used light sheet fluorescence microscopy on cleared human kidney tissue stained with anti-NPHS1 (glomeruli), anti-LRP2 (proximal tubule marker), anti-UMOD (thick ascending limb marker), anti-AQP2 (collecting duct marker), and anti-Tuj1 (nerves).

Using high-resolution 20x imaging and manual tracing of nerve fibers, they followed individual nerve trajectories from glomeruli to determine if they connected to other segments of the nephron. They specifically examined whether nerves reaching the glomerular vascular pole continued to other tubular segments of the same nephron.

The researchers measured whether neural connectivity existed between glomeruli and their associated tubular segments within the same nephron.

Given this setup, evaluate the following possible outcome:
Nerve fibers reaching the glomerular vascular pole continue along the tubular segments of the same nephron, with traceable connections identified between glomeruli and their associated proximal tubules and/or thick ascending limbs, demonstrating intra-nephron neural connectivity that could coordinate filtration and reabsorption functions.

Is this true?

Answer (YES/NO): YES